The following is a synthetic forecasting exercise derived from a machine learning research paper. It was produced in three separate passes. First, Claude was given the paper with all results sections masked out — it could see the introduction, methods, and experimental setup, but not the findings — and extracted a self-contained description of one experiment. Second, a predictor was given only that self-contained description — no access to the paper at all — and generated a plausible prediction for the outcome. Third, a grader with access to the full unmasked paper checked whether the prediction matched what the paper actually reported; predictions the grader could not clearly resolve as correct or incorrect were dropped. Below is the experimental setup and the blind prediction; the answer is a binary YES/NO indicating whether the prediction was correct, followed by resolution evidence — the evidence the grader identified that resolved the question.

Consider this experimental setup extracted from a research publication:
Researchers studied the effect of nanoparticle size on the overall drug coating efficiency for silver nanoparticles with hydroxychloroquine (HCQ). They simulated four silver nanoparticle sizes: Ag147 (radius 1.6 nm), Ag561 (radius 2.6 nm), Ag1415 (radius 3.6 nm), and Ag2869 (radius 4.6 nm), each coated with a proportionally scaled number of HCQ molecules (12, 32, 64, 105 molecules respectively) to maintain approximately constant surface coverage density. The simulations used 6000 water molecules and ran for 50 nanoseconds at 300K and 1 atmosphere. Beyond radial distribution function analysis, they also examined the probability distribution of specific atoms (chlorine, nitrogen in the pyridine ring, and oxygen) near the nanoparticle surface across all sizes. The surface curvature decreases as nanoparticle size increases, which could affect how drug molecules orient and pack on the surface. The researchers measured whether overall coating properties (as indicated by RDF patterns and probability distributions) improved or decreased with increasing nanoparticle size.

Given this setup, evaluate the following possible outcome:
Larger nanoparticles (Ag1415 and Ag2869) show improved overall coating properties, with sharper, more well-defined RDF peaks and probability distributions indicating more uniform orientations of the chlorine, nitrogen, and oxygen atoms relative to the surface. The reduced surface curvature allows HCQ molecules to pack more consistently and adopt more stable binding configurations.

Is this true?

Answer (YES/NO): NO